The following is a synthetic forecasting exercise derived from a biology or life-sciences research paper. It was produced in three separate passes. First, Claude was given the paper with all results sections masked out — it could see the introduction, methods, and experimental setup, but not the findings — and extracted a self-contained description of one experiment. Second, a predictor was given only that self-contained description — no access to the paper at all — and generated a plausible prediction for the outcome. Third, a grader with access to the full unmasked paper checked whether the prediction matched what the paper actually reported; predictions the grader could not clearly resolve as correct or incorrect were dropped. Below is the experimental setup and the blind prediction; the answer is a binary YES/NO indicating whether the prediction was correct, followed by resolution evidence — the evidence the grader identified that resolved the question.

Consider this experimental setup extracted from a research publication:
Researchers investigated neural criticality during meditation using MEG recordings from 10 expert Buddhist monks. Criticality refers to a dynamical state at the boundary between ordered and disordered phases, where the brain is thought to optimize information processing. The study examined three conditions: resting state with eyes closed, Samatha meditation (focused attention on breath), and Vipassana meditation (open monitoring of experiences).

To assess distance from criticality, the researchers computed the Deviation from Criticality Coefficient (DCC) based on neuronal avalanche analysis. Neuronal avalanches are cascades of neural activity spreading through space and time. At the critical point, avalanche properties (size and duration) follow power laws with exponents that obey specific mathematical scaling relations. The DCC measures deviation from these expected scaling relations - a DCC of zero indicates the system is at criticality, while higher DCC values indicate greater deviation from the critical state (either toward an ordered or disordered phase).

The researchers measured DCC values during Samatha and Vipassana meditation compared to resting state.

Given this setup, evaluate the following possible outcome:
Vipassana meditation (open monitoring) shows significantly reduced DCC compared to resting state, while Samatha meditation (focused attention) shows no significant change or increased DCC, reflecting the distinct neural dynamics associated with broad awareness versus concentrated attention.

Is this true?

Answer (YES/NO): YES